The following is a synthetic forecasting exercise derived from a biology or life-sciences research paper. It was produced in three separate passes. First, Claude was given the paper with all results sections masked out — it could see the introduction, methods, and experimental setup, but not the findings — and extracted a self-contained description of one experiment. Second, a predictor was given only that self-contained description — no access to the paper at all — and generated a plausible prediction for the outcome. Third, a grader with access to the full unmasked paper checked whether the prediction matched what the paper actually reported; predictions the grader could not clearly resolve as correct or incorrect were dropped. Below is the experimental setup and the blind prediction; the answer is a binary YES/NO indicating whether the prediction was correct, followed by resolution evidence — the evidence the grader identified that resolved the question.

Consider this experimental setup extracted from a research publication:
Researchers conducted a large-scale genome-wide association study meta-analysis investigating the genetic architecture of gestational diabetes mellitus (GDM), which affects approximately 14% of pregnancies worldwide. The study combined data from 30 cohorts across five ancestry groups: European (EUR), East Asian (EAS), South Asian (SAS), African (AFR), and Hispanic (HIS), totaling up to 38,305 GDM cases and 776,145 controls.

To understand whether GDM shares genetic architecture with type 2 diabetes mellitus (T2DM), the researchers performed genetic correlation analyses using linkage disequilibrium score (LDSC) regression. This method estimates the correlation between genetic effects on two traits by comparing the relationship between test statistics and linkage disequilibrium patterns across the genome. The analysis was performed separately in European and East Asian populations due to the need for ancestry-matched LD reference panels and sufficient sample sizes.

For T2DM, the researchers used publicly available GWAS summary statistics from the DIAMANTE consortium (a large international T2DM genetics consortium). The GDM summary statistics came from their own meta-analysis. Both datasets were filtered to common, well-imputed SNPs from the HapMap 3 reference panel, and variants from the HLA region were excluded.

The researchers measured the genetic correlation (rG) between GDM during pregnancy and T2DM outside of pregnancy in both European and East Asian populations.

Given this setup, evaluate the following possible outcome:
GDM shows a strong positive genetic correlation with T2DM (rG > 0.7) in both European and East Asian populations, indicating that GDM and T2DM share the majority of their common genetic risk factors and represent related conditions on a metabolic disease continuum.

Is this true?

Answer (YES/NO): YES